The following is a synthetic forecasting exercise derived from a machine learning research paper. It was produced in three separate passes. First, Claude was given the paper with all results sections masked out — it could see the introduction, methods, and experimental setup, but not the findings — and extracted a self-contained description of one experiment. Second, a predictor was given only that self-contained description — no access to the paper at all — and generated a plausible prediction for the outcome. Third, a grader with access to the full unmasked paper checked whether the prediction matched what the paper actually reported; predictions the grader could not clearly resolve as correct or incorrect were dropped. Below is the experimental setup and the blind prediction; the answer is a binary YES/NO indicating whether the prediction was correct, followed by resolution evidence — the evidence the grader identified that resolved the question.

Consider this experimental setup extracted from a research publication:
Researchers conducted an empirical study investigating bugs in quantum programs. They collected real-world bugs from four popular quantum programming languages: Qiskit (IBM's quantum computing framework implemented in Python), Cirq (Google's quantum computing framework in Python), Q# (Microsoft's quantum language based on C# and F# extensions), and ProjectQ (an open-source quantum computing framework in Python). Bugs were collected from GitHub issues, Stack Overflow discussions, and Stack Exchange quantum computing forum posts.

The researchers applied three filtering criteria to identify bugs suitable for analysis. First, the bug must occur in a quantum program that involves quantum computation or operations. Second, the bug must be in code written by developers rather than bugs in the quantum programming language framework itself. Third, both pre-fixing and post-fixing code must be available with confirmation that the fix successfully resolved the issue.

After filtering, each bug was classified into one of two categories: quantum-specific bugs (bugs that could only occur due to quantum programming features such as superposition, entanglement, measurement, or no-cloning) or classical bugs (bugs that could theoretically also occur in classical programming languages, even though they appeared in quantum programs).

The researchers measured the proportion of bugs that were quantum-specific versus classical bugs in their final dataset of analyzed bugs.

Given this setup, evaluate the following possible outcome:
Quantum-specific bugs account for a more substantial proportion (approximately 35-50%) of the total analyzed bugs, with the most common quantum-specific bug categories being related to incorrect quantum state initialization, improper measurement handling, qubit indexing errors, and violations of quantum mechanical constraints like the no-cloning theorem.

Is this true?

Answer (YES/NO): NO